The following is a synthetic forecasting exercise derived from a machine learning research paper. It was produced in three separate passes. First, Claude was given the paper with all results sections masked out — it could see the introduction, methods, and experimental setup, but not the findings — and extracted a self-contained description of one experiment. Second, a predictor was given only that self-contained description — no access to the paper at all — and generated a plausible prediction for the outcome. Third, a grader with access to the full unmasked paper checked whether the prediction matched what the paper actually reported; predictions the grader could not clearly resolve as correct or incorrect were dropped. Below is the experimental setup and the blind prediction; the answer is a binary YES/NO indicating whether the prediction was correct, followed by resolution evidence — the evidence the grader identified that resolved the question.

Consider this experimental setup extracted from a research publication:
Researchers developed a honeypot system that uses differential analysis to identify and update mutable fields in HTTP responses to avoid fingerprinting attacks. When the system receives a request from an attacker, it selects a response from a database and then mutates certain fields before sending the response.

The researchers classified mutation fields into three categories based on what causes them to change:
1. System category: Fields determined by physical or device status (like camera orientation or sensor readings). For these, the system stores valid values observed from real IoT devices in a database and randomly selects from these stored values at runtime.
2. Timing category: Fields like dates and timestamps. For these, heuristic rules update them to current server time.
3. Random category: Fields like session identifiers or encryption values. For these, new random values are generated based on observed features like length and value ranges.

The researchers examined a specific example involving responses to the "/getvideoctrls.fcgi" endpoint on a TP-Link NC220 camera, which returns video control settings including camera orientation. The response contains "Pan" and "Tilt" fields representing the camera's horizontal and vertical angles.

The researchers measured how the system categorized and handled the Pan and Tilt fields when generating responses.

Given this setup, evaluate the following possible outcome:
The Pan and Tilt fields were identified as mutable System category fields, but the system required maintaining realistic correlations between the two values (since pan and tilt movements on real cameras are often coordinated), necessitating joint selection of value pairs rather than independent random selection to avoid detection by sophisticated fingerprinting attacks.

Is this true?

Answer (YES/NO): NO